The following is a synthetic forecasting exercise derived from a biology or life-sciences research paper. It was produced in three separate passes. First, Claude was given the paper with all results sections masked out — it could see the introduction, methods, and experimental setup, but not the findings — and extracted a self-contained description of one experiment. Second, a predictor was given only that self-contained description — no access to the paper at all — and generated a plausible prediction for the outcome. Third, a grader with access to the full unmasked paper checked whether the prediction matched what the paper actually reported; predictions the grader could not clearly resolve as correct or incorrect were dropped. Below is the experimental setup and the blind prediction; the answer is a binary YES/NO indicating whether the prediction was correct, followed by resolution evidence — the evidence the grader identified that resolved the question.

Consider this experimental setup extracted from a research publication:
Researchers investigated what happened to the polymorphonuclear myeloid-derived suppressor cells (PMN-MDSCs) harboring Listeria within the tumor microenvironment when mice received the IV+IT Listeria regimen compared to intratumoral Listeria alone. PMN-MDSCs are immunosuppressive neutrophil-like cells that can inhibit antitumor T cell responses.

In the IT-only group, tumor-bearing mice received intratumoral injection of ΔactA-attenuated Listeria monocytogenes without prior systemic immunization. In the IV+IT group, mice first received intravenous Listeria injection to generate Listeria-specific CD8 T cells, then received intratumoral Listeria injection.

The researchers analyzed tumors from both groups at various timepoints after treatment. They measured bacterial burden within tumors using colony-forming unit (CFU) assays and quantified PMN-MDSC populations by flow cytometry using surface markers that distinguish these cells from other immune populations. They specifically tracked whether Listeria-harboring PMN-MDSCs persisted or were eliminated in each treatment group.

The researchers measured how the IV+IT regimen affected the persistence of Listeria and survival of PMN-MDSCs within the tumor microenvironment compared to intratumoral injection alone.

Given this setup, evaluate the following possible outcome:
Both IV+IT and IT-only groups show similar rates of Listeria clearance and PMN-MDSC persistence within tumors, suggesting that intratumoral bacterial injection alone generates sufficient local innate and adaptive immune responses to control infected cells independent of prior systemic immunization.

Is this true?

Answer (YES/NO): NO